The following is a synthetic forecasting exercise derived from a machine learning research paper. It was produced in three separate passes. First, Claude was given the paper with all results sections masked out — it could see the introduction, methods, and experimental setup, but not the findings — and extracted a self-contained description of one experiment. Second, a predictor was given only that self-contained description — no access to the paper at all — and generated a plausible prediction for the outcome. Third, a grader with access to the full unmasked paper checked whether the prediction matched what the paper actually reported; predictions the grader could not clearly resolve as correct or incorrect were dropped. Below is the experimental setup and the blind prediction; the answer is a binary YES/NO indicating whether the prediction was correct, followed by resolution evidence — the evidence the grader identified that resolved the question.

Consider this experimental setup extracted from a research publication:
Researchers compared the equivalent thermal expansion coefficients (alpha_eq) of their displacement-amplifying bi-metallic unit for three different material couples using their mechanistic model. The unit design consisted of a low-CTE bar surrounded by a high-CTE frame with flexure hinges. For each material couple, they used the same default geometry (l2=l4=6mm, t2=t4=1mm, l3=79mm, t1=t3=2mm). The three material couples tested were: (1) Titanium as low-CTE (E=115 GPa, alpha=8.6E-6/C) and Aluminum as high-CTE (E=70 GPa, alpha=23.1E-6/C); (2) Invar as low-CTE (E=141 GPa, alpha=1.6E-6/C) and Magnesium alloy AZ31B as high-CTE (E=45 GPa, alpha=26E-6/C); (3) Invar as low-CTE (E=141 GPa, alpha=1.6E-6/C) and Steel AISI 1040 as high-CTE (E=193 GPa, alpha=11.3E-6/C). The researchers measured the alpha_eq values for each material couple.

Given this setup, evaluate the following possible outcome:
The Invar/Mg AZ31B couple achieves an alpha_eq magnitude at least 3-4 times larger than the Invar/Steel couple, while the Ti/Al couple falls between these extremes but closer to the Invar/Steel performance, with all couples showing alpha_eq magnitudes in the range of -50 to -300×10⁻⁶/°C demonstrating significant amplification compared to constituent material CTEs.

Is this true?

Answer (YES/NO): NO